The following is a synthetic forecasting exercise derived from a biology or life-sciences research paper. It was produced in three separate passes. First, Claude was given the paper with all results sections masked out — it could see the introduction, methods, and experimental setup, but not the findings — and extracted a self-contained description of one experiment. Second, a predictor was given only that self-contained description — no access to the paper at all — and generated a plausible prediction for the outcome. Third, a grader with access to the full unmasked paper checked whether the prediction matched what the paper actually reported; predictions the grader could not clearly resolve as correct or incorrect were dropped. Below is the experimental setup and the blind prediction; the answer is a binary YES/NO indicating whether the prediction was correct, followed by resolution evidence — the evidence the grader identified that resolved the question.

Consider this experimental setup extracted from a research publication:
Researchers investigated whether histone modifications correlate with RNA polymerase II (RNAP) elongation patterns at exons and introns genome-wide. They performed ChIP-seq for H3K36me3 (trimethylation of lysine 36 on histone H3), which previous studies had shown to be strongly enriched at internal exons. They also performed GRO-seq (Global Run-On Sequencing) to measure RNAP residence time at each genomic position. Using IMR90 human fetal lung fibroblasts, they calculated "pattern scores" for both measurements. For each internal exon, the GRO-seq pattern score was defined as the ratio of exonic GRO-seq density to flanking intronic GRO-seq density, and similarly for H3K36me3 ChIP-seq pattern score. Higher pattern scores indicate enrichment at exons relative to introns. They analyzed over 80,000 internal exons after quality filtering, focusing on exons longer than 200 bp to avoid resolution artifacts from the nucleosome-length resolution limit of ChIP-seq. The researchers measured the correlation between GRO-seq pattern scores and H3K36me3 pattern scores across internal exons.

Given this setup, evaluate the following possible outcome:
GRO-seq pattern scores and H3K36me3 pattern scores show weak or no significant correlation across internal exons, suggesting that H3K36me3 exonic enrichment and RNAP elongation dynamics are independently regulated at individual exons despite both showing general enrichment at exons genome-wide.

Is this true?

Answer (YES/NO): YES